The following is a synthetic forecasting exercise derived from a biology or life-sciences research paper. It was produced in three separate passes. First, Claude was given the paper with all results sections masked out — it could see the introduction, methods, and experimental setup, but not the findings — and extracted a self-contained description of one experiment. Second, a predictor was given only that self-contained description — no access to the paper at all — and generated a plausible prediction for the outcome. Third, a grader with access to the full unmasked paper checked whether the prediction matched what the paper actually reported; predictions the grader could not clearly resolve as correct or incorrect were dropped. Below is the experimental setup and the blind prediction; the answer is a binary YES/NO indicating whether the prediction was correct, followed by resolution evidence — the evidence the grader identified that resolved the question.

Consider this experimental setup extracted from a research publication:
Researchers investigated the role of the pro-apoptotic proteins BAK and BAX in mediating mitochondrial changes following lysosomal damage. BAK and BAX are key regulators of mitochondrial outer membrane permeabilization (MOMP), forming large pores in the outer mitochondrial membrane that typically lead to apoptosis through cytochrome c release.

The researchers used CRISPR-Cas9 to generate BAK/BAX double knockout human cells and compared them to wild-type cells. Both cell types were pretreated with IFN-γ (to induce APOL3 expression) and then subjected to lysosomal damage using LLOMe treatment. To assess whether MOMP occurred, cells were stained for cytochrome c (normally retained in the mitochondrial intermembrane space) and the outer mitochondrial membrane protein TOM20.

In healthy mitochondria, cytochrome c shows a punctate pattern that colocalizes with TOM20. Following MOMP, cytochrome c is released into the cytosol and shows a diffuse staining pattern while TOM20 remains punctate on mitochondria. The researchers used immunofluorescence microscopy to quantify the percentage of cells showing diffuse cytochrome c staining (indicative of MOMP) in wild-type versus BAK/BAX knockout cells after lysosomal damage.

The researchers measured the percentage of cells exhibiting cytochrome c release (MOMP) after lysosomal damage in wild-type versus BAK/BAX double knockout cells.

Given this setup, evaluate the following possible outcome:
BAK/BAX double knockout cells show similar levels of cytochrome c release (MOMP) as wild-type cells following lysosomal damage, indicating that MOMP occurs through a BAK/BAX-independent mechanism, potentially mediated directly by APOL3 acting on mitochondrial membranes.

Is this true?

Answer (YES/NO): NO